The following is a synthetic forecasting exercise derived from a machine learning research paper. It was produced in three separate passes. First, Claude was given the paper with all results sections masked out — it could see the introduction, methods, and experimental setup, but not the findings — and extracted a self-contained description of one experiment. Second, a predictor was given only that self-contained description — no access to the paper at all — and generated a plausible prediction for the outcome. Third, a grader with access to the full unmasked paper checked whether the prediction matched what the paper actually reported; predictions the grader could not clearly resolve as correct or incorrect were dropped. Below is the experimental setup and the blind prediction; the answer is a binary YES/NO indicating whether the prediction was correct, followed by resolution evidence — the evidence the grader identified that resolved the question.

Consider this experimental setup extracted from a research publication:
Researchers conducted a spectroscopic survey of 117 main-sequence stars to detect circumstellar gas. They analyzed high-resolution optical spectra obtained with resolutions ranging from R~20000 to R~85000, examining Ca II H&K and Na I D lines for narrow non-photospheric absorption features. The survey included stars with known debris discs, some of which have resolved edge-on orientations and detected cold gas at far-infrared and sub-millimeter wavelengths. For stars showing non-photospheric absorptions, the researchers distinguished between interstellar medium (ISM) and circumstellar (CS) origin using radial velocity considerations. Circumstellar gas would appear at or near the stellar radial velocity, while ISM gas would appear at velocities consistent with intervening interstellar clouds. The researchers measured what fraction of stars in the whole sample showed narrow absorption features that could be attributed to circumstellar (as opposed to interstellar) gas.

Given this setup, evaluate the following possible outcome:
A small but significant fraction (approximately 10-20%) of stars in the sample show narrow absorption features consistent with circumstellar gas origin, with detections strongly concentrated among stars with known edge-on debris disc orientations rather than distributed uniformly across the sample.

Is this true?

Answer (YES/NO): NO